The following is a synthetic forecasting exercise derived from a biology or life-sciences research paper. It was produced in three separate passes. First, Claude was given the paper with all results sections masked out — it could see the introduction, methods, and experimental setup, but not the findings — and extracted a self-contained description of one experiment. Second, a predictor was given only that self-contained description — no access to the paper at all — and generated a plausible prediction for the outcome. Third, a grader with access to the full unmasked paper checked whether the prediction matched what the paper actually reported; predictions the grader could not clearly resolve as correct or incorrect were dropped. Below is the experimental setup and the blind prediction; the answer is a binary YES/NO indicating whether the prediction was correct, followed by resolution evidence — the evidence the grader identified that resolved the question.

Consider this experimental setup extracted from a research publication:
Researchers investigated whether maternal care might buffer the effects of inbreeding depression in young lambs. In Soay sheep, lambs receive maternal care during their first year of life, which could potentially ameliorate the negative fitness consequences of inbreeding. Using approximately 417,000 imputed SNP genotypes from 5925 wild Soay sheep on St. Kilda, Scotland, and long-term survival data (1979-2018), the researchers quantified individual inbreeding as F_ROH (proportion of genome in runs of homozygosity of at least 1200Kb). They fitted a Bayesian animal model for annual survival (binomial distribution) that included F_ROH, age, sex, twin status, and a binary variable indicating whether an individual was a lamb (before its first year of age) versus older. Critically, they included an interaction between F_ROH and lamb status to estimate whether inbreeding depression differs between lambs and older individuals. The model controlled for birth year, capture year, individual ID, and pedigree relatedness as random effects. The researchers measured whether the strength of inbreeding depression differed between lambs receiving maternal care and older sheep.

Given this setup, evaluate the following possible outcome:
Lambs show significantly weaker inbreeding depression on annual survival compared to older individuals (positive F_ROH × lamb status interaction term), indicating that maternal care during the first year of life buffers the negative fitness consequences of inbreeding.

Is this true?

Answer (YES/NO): YES